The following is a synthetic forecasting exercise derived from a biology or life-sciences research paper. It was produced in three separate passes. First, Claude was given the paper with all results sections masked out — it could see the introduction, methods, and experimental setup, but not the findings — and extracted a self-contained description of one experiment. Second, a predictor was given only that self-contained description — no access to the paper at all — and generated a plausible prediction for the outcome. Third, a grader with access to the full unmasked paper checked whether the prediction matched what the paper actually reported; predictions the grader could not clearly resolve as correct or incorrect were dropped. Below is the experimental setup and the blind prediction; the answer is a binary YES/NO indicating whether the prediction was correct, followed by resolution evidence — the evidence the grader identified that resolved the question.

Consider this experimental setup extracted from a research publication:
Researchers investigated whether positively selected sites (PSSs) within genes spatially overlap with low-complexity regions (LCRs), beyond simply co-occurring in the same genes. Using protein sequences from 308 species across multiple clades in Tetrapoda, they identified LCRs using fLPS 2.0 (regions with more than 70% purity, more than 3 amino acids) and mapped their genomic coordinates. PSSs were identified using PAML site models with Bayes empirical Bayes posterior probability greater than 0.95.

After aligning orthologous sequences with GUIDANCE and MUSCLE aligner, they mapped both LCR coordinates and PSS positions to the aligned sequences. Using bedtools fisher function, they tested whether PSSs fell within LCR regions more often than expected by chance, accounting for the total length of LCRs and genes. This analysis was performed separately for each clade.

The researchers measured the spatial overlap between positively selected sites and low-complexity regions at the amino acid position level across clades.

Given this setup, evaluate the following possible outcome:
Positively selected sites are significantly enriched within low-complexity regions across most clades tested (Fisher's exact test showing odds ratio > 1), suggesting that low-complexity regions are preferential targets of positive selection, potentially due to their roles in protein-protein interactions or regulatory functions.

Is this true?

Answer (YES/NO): YES